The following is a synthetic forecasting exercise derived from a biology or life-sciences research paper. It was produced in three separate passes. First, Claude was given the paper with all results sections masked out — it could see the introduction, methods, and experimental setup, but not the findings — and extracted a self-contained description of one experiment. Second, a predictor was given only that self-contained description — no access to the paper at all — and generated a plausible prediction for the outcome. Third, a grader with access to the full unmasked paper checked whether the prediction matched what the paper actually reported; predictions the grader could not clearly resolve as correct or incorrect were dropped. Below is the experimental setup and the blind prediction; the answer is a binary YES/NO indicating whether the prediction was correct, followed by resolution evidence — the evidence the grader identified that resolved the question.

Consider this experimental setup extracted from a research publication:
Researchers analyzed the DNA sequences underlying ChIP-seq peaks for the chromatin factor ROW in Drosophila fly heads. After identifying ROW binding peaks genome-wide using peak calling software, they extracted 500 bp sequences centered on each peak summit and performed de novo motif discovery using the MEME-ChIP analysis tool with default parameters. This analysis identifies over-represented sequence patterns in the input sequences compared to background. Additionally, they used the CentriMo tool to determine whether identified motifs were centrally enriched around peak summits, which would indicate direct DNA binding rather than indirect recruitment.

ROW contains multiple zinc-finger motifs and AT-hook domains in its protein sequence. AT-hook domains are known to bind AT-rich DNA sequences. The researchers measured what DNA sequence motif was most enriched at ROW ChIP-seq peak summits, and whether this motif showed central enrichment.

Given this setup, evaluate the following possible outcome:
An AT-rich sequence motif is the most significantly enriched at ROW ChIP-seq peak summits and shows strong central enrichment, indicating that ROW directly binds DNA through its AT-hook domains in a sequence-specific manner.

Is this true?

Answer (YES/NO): YES